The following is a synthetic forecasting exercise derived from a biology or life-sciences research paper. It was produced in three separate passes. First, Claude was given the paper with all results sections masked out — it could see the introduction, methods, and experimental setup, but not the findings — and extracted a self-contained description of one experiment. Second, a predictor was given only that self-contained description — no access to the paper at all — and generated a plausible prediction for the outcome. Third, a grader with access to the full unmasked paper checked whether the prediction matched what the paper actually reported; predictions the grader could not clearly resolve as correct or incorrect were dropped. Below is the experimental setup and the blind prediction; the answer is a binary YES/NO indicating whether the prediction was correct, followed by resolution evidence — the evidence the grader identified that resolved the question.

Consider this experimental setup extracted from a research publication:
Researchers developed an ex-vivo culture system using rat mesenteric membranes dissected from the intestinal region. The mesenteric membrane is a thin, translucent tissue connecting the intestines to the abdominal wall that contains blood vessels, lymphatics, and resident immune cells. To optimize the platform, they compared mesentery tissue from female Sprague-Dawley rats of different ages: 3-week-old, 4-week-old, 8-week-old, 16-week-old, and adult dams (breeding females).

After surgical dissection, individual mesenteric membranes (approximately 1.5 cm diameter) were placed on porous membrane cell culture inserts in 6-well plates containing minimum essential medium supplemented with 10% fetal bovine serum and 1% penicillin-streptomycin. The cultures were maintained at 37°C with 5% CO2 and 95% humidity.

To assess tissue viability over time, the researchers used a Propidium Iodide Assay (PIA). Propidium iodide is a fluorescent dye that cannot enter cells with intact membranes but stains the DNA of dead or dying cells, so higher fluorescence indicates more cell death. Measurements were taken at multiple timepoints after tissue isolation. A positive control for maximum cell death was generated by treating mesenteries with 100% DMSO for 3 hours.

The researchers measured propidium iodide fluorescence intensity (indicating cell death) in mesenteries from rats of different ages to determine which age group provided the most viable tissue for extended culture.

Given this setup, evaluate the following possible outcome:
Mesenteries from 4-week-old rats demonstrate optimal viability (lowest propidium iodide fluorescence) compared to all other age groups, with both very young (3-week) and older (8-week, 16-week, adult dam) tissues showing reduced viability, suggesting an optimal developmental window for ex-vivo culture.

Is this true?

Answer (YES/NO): NO